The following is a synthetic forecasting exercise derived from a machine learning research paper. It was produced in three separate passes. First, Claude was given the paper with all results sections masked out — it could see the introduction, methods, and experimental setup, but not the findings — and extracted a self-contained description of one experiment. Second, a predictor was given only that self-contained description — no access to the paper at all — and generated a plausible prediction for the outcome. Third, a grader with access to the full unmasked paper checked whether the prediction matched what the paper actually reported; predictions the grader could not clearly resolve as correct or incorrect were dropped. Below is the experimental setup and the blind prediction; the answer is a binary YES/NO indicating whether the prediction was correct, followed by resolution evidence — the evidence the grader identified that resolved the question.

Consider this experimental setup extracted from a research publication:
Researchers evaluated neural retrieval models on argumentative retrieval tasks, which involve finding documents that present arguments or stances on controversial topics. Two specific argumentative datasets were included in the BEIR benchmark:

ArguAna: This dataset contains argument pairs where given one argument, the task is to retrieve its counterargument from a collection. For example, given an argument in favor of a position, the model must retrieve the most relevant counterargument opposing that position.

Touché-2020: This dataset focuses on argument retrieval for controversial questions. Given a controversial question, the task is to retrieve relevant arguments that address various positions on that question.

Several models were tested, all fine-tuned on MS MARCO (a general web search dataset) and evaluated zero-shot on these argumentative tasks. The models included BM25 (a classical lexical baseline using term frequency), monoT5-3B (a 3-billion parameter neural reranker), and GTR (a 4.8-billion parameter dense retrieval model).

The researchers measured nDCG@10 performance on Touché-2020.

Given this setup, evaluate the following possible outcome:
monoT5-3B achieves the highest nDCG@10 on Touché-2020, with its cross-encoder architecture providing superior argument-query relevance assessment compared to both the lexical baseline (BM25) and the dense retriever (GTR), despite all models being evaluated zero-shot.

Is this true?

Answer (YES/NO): NO